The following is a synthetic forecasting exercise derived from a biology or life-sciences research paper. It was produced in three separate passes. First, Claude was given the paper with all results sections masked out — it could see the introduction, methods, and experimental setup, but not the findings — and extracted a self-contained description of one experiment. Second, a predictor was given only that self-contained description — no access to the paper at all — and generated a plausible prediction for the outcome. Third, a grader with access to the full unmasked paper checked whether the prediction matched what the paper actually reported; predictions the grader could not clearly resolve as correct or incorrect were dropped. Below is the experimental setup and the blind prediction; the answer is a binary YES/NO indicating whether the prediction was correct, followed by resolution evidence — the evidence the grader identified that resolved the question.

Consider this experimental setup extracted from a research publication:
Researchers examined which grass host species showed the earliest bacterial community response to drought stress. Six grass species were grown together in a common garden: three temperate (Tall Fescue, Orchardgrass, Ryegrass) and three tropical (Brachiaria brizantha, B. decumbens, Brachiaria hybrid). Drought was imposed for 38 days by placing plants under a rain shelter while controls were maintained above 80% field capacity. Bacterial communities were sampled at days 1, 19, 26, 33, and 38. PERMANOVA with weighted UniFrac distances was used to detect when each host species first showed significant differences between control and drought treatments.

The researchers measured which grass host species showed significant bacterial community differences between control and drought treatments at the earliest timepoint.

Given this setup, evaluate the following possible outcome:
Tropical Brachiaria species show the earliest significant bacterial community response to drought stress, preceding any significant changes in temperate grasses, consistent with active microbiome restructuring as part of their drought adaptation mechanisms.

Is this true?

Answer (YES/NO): NO